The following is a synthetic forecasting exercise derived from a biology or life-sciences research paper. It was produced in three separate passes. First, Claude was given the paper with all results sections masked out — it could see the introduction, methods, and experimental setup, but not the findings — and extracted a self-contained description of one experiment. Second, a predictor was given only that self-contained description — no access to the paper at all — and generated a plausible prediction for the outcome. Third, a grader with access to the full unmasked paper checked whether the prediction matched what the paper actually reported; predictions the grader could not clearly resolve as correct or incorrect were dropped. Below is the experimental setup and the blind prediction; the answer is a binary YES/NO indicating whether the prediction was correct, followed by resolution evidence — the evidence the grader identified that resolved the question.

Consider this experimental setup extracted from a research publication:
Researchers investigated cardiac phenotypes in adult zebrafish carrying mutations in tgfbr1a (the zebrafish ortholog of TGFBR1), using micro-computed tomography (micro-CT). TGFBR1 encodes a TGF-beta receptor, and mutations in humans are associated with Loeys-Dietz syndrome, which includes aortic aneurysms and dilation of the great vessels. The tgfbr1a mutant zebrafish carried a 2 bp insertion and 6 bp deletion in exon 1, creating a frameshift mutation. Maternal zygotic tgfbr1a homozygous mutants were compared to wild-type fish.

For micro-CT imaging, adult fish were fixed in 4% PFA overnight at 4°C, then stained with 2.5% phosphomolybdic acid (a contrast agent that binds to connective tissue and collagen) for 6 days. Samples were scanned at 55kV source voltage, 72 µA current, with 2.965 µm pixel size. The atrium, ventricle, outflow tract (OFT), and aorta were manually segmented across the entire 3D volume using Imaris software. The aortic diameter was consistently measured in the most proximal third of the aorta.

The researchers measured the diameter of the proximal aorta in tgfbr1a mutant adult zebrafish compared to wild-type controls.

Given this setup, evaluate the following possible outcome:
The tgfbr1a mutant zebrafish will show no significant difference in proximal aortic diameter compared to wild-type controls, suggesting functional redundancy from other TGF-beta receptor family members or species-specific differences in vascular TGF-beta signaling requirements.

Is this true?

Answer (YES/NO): YES